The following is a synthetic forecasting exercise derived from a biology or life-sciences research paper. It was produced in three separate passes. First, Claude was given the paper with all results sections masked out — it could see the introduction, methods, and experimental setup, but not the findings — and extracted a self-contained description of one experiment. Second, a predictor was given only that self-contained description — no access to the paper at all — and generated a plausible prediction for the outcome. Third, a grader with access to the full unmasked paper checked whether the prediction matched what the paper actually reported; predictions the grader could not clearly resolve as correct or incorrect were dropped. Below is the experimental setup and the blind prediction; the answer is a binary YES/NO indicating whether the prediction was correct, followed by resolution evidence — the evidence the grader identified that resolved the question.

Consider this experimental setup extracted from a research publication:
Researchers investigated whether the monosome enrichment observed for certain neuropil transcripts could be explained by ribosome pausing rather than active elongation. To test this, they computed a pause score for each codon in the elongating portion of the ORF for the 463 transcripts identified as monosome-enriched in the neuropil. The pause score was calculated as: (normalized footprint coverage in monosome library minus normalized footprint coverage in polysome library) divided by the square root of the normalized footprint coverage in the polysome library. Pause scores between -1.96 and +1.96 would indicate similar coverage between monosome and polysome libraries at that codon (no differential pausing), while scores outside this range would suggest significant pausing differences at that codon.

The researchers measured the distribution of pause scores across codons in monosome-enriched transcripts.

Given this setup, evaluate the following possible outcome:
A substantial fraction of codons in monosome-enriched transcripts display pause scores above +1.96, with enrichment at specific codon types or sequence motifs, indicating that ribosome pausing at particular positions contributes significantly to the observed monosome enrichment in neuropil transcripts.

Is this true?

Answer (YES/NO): NO